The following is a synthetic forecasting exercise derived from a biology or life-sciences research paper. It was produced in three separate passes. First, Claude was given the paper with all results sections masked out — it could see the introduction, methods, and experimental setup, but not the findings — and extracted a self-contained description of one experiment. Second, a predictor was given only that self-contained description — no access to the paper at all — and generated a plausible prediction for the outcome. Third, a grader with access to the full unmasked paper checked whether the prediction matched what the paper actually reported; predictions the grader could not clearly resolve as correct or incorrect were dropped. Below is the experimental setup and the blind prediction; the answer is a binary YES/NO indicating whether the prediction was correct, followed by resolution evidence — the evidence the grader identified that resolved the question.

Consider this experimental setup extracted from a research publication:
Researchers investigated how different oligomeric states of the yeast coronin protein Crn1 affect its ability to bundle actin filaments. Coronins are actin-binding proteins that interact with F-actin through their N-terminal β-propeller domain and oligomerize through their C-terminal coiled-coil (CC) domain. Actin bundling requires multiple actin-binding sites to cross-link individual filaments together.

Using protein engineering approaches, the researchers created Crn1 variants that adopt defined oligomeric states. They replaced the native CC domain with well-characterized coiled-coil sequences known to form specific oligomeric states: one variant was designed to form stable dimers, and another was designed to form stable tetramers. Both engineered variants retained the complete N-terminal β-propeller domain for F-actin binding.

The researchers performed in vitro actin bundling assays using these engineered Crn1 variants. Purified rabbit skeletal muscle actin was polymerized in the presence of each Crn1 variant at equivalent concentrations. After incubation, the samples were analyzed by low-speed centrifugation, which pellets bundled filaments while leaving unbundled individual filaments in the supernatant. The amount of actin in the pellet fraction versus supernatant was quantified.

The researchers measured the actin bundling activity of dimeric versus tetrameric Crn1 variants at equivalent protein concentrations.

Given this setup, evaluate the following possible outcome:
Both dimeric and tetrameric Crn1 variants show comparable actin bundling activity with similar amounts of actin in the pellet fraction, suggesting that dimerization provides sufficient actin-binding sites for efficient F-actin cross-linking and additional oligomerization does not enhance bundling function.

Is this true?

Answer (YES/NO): NO